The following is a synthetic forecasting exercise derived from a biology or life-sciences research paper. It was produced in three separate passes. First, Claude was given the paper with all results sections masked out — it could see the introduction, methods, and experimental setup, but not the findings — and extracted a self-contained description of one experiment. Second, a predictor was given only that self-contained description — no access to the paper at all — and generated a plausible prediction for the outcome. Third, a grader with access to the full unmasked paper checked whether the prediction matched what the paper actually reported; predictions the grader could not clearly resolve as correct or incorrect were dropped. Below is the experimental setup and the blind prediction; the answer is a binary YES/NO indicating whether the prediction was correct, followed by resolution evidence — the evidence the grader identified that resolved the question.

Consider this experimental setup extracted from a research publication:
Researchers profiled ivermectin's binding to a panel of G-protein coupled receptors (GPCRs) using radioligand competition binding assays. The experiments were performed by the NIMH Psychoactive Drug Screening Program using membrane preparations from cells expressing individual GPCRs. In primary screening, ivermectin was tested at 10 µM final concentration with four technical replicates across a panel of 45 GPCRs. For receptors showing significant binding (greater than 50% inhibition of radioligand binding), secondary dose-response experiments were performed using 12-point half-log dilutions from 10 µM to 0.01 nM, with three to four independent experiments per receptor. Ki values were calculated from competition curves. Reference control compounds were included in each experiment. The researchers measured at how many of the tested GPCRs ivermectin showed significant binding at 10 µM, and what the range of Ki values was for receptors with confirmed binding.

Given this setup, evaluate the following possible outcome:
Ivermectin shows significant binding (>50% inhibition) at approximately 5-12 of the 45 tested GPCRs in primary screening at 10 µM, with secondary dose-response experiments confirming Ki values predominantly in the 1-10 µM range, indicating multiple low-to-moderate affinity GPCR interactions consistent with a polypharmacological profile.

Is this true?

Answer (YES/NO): NO